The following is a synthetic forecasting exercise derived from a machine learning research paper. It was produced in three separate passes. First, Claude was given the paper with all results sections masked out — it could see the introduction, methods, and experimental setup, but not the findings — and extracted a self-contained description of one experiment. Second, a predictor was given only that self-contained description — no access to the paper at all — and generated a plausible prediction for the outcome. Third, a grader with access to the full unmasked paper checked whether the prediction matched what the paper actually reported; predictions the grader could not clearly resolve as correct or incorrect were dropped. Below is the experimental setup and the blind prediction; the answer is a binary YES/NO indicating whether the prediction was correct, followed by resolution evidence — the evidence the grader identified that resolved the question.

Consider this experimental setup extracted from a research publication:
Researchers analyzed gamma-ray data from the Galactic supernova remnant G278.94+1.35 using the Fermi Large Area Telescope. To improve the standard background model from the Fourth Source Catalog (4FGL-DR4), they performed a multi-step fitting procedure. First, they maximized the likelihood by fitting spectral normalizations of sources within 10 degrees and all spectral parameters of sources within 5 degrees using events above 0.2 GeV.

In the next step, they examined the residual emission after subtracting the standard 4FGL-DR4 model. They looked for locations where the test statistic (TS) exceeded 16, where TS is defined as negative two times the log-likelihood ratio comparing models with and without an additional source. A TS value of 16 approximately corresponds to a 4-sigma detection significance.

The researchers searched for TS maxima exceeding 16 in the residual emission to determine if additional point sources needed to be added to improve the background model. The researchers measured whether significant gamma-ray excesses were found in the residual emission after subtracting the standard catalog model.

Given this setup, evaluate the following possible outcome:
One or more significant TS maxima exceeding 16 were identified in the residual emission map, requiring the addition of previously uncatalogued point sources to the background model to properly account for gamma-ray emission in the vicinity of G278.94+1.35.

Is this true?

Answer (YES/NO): YES